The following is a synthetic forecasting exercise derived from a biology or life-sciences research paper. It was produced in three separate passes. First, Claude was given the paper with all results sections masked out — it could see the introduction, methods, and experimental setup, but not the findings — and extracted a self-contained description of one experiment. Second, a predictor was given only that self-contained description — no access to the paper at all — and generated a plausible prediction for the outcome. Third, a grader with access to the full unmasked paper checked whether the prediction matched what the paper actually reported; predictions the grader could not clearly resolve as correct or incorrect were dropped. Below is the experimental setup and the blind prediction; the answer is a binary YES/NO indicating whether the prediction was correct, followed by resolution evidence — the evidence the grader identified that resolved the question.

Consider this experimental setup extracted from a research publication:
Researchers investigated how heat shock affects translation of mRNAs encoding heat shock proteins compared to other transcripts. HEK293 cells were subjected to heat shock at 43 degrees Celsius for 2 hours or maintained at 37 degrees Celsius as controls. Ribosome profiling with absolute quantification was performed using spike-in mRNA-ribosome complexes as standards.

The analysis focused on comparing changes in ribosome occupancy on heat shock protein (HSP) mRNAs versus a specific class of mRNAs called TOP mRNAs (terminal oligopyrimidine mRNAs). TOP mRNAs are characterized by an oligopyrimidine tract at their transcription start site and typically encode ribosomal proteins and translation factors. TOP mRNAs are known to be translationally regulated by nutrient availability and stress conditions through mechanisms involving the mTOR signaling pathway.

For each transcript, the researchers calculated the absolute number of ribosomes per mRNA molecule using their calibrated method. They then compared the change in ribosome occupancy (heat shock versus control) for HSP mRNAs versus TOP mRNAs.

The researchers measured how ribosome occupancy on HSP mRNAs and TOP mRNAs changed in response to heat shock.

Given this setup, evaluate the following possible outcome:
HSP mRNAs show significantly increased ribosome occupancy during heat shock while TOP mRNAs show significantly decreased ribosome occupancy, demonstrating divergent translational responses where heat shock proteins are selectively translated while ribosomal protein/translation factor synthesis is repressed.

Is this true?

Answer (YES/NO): NO